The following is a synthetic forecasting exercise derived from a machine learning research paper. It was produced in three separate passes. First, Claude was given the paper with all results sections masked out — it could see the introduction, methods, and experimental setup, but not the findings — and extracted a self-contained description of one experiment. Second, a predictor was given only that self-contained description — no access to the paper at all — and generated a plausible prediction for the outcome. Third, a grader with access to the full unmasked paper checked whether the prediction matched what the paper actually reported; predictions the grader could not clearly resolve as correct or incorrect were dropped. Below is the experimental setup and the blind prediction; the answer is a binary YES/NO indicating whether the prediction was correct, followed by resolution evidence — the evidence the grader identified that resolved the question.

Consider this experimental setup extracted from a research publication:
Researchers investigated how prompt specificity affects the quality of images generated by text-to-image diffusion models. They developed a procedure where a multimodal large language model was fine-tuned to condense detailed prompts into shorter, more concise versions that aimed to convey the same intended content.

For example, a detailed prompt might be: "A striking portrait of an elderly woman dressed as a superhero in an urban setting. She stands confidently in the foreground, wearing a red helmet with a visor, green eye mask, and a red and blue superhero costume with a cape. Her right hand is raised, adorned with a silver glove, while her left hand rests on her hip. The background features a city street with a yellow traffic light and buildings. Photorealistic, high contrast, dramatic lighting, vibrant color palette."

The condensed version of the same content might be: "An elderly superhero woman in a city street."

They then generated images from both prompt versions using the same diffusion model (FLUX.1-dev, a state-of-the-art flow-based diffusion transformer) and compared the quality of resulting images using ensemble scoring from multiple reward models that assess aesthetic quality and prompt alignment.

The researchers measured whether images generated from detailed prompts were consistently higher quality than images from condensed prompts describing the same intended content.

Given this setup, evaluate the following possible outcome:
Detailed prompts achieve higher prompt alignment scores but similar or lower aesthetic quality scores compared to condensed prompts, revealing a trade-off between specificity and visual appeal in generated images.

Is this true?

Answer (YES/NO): NO